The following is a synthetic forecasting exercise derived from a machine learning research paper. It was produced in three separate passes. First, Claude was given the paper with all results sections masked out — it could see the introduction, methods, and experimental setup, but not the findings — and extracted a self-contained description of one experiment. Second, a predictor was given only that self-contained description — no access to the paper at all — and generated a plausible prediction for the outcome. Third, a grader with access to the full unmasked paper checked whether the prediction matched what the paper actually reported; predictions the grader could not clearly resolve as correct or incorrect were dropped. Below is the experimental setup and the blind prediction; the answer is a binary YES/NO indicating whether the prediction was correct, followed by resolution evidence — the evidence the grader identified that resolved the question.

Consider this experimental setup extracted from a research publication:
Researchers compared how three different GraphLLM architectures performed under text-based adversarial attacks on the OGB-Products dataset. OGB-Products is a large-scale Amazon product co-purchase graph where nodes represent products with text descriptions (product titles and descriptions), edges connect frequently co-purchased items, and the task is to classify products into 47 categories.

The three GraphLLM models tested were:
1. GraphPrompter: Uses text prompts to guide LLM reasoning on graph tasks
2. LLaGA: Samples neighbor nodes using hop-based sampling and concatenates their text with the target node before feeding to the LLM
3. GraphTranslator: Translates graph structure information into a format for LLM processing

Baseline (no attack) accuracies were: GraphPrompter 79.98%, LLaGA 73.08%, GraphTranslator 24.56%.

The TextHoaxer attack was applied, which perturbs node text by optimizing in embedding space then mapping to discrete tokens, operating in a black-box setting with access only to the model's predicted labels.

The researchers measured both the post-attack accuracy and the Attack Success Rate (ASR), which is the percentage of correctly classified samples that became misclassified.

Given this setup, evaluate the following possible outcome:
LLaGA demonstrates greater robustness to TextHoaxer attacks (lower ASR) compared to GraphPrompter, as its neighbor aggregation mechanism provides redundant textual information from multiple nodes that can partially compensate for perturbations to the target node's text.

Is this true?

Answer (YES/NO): NO